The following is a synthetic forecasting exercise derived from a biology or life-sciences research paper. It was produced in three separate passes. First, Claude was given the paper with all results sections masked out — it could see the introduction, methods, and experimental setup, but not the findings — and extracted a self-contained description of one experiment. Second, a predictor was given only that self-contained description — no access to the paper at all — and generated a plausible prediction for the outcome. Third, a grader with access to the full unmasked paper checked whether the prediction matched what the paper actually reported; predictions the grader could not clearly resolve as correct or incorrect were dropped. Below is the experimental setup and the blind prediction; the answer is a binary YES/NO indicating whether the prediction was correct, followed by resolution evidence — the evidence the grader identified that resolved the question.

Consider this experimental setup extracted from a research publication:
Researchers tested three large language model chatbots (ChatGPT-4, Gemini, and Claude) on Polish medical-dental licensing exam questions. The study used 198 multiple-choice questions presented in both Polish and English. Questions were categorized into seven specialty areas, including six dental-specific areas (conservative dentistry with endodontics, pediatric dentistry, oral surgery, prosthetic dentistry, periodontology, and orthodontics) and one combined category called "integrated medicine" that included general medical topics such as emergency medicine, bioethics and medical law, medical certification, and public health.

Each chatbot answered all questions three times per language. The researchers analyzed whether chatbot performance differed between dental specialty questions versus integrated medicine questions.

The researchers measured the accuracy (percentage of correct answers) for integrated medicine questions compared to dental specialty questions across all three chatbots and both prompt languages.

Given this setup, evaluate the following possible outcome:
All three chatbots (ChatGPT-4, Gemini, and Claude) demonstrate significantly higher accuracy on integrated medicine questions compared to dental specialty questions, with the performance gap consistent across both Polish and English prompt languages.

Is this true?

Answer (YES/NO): YES